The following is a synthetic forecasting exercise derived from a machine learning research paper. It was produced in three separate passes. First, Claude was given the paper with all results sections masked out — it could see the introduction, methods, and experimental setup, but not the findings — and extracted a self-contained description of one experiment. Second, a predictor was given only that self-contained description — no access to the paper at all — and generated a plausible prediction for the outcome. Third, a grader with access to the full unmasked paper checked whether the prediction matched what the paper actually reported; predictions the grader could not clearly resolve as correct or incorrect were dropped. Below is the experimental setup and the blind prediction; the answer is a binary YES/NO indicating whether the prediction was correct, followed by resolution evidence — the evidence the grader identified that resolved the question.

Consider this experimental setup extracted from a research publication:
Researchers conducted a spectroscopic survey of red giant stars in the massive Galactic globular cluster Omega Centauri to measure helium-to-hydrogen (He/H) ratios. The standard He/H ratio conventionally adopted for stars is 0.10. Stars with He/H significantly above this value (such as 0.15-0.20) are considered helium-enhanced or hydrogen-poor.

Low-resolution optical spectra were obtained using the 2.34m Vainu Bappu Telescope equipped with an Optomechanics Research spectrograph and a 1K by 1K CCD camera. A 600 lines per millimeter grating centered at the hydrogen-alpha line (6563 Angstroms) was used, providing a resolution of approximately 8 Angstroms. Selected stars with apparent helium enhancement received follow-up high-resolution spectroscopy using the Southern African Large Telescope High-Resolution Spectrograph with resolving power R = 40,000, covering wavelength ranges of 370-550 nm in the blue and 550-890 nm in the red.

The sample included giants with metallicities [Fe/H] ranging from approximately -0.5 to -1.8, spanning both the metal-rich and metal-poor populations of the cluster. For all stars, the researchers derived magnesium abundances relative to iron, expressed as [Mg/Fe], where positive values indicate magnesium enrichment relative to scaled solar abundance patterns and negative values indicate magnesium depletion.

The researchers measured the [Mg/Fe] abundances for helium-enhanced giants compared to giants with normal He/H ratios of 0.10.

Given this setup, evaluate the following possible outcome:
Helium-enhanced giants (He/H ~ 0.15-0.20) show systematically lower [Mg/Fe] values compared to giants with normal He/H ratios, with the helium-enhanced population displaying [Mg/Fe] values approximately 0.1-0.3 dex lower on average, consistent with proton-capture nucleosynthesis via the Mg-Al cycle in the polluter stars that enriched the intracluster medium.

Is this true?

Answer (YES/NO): NO